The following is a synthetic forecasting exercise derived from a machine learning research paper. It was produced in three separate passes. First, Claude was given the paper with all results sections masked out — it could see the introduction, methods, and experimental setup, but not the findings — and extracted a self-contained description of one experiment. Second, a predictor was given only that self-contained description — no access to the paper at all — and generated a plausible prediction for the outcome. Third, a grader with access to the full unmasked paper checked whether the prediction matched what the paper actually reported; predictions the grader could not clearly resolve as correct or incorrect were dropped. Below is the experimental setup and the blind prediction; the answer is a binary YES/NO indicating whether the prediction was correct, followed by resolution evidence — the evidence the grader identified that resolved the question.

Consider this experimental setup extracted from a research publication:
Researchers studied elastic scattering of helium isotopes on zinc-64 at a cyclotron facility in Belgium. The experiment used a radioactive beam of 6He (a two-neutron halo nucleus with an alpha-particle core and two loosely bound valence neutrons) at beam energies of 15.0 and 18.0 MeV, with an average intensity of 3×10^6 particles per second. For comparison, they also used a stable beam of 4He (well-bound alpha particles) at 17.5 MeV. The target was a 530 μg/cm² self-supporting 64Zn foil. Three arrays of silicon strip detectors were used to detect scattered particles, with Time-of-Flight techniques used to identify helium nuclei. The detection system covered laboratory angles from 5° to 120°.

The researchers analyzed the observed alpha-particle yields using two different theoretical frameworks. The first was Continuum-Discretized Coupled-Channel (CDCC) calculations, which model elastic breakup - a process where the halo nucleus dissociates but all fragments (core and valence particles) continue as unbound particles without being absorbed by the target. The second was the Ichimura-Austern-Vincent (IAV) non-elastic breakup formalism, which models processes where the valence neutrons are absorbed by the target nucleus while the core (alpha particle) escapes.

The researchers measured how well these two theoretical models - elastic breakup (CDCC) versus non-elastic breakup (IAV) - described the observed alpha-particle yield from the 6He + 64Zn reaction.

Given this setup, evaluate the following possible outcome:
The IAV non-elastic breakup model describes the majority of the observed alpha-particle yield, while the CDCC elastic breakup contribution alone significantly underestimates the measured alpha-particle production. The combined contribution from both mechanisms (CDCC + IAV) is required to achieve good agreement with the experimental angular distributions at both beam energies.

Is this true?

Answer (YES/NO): NO